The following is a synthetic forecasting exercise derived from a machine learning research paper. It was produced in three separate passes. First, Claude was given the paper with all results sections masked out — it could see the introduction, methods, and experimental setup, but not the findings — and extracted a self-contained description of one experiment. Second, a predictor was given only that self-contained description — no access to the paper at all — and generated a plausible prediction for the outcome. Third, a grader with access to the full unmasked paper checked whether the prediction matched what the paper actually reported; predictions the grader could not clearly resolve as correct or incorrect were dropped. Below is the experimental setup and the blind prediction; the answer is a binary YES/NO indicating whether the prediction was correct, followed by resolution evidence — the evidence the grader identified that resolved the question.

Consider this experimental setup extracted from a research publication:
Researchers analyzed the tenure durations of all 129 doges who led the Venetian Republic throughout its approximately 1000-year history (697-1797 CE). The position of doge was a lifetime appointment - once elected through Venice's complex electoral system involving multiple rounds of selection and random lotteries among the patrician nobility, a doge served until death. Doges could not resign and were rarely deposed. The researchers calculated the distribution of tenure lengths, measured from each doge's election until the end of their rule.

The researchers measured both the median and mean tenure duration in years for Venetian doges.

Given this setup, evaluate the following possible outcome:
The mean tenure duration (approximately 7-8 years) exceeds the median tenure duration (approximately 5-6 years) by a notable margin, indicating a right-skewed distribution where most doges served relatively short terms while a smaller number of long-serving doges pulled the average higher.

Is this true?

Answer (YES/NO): NO